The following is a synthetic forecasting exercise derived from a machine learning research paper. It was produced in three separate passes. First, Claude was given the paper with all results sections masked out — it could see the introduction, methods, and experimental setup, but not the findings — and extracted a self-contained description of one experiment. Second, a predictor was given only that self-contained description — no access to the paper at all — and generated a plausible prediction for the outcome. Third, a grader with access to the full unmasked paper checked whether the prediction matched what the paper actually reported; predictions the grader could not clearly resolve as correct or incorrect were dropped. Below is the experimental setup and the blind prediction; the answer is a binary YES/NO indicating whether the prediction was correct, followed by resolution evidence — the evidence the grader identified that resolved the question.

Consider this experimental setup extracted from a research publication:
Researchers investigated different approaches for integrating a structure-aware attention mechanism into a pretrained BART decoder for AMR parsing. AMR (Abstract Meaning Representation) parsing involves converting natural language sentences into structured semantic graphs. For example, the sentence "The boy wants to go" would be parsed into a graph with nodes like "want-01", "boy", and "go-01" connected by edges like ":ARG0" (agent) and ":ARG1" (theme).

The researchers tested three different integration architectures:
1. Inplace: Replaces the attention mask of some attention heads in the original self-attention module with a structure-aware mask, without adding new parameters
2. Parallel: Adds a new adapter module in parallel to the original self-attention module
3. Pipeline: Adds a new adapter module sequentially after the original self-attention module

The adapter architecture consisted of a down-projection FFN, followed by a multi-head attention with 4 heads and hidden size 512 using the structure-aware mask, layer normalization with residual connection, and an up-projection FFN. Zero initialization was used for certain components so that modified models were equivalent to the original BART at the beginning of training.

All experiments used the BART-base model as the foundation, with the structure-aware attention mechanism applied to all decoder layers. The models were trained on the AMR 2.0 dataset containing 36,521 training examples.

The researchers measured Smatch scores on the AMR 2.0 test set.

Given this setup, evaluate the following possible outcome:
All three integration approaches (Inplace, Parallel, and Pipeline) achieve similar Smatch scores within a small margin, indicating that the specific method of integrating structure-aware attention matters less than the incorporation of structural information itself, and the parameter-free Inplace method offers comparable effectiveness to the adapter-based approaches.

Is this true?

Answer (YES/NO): NO